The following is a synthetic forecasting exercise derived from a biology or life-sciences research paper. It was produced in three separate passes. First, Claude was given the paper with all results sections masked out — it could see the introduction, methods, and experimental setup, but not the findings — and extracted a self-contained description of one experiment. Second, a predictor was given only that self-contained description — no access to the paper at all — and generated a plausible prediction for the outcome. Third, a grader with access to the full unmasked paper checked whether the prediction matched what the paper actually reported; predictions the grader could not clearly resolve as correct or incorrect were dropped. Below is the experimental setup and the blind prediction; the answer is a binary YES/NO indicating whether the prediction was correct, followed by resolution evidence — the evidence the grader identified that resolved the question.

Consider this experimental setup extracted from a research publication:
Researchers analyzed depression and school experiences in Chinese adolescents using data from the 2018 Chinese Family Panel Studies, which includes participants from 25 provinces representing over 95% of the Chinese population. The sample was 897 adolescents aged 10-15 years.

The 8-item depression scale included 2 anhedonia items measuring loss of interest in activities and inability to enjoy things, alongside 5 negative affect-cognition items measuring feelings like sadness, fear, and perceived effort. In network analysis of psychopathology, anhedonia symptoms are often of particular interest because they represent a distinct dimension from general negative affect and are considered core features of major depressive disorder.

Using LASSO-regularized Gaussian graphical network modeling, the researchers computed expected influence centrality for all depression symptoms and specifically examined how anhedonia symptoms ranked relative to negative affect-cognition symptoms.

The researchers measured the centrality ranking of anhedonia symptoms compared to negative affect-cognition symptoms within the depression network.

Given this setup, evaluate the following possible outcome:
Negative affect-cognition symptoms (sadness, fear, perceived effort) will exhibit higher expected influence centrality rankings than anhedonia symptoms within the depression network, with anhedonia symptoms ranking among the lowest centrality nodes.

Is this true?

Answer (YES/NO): YES